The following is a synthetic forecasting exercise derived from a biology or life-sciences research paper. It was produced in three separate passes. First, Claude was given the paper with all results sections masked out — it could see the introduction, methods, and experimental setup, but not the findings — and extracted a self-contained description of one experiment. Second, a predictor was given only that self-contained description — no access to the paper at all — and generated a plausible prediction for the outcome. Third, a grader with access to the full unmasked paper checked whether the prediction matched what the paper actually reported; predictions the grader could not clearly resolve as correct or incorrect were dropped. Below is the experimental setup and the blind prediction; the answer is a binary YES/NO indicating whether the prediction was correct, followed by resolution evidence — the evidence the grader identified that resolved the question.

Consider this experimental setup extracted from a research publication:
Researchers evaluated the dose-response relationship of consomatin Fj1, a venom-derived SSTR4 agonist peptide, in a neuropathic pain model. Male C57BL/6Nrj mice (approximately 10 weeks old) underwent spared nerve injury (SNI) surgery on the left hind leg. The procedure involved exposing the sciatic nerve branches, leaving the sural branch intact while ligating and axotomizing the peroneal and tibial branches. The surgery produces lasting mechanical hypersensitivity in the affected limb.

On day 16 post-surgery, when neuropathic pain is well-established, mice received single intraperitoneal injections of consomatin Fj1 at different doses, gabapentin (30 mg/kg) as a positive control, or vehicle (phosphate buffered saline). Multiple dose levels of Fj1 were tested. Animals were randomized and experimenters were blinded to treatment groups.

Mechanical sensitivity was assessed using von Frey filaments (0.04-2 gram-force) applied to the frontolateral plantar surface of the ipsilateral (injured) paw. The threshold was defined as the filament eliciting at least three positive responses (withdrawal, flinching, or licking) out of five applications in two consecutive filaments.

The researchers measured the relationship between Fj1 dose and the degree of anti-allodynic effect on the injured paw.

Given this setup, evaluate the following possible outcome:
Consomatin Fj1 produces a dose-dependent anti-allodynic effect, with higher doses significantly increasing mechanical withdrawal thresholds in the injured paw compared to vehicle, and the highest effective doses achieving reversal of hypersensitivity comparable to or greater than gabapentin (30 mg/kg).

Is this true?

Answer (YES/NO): NO